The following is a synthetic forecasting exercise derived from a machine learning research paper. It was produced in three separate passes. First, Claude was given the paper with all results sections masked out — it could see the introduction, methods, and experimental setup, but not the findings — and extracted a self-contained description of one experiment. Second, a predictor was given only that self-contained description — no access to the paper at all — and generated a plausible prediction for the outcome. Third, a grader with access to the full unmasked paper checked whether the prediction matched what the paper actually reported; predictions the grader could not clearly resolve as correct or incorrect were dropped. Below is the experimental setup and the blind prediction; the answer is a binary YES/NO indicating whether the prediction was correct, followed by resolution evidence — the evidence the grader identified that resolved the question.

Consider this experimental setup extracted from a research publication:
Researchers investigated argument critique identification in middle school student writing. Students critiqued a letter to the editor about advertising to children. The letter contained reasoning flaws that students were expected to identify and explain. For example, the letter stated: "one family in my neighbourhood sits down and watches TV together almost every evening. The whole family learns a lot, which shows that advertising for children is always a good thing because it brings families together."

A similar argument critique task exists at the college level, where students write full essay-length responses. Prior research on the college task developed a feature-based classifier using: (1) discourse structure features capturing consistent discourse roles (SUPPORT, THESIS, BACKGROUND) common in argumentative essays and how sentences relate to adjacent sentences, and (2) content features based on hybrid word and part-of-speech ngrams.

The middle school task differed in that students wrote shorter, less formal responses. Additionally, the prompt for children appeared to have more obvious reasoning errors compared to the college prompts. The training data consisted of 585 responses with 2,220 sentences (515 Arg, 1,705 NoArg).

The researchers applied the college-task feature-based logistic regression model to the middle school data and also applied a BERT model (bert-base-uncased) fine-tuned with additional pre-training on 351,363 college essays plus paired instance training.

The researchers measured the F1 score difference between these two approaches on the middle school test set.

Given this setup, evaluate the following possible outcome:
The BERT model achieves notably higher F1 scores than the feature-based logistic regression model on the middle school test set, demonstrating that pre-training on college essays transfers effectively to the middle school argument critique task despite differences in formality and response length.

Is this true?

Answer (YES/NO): YES